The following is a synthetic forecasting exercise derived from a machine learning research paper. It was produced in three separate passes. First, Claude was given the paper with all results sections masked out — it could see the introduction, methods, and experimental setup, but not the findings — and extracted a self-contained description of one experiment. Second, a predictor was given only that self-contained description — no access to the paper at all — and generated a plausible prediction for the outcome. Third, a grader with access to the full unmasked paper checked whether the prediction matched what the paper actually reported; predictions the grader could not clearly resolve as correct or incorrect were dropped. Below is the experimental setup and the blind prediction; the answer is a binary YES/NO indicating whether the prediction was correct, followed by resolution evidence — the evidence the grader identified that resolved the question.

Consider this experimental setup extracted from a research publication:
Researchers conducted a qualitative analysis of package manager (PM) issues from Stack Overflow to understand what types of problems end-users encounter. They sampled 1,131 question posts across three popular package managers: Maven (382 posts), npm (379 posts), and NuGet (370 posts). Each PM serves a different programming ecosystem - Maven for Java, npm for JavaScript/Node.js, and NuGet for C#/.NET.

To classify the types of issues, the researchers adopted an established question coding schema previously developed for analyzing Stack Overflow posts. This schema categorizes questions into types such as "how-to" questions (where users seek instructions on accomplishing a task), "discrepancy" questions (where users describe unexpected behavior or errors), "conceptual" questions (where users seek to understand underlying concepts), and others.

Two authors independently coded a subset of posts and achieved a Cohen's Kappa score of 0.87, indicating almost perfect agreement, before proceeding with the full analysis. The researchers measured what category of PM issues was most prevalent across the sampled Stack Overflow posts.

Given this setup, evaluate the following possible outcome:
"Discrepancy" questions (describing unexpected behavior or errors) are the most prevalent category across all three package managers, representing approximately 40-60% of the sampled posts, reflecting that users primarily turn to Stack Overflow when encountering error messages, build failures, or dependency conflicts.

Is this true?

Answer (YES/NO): NO